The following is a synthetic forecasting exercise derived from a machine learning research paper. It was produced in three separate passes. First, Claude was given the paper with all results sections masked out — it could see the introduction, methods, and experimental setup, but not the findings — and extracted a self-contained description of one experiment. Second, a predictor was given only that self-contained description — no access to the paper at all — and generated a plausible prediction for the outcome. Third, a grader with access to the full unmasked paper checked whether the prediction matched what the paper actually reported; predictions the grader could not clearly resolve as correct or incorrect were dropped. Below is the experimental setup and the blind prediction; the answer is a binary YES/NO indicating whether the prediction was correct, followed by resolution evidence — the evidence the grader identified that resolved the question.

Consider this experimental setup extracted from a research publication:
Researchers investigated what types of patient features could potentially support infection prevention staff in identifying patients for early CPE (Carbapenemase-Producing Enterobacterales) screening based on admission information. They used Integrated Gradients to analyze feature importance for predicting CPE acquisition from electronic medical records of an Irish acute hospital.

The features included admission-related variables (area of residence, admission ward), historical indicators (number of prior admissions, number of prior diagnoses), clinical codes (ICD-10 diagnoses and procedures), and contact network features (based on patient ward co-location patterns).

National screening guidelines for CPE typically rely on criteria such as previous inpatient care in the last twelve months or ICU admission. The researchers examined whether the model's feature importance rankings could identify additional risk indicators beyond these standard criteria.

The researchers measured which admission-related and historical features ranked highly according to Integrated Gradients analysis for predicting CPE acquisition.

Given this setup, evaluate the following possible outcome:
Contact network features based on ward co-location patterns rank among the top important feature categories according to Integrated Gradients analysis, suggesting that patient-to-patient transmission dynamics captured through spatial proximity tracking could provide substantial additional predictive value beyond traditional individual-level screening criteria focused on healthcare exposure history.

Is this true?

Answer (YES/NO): NO